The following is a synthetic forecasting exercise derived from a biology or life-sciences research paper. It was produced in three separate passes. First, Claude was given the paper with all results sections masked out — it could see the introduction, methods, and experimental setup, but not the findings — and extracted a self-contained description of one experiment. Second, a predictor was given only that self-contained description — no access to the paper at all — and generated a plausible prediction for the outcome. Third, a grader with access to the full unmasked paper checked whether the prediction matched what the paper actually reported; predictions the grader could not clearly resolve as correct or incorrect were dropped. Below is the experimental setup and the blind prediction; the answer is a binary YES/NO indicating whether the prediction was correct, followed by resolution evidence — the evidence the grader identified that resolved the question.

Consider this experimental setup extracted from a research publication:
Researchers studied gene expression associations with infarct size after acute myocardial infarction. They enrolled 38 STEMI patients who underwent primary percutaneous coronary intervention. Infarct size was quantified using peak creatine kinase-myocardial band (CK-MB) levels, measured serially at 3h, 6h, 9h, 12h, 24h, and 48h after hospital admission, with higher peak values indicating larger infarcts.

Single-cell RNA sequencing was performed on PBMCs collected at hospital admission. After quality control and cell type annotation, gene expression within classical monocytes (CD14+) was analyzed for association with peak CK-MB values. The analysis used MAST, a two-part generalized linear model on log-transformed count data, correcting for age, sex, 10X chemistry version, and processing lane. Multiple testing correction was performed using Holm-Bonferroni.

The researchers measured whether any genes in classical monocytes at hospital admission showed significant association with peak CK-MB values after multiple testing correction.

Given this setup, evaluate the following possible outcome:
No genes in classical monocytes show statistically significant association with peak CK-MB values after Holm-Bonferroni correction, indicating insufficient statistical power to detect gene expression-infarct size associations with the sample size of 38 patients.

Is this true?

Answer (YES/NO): YES